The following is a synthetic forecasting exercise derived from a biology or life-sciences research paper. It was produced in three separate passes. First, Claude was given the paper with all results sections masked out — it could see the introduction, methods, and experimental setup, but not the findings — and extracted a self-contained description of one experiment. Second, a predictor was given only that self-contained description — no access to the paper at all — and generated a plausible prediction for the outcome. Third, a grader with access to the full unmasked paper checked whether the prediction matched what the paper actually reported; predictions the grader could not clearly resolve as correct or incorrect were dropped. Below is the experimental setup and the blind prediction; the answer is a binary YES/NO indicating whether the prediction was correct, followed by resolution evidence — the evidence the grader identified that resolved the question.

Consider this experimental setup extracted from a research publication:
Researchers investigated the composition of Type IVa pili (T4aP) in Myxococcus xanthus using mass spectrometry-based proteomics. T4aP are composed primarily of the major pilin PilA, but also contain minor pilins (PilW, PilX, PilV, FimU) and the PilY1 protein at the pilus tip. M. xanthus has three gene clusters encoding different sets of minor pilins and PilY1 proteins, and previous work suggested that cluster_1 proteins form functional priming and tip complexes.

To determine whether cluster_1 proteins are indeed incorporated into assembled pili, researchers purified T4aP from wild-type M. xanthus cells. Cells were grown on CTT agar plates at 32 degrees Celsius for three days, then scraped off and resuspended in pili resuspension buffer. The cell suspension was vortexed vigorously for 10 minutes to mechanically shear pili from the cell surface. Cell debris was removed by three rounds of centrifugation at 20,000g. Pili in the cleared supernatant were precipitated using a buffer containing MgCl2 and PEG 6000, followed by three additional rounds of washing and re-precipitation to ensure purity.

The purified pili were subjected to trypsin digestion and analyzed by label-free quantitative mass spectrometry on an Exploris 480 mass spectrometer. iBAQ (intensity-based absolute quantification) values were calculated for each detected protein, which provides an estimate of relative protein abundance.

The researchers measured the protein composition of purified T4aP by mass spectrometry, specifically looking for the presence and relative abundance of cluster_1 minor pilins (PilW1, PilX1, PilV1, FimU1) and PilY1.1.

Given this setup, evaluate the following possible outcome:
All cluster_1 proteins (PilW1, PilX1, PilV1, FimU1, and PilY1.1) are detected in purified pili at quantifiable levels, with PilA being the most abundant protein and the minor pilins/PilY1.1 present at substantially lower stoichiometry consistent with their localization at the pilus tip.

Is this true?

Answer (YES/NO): YES